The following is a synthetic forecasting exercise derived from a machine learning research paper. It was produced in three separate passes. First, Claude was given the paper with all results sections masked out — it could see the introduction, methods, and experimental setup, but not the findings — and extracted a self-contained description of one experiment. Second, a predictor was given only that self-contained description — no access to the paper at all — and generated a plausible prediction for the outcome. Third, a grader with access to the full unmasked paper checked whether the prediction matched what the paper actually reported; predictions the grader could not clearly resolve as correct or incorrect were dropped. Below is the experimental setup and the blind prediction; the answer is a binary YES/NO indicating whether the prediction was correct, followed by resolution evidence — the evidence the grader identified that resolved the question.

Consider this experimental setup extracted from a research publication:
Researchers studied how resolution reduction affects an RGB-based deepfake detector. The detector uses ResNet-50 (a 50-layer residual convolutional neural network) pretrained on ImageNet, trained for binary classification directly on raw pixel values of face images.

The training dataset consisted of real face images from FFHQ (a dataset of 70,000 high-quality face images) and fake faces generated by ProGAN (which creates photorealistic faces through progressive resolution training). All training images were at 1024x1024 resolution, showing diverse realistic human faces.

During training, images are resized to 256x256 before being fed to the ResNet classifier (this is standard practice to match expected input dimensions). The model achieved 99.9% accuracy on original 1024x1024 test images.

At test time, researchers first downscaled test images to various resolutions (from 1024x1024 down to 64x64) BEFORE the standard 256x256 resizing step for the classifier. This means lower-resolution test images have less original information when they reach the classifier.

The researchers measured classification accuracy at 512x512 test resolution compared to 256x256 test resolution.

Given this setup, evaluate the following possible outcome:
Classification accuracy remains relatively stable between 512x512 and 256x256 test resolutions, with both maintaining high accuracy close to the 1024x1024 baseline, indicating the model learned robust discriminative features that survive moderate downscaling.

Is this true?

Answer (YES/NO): NO